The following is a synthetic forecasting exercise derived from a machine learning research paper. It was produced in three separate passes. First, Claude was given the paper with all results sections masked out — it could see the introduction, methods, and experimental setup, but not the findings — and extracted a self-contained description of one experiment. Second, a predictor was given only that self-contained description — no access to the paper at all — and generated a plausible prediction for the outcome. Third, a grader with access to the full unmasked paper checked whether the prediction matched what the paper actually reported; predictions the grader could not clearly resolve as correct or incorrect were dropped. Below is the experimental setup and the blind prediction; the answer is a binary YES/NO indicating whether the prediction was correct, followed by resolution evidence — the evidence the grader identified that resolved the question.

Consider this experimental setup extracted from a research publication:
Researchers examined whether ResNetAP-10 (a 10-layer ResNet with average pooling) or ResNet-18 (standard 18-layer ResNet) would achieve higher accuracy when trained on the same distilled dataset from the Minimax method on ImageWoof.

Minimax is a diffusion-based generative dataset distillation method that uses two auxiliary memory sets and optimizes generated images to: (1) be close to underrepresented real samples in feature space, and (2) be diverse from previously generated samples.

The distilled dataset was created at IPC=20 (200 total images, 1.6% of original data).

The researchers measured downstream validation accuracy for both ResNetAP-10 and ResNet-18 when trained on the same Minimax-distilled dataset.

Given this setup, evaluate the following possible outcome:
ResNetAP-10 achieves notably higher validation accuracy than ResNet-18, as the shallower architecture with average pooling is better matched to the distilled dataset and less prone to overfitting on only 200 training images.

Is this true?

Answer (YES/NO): YES